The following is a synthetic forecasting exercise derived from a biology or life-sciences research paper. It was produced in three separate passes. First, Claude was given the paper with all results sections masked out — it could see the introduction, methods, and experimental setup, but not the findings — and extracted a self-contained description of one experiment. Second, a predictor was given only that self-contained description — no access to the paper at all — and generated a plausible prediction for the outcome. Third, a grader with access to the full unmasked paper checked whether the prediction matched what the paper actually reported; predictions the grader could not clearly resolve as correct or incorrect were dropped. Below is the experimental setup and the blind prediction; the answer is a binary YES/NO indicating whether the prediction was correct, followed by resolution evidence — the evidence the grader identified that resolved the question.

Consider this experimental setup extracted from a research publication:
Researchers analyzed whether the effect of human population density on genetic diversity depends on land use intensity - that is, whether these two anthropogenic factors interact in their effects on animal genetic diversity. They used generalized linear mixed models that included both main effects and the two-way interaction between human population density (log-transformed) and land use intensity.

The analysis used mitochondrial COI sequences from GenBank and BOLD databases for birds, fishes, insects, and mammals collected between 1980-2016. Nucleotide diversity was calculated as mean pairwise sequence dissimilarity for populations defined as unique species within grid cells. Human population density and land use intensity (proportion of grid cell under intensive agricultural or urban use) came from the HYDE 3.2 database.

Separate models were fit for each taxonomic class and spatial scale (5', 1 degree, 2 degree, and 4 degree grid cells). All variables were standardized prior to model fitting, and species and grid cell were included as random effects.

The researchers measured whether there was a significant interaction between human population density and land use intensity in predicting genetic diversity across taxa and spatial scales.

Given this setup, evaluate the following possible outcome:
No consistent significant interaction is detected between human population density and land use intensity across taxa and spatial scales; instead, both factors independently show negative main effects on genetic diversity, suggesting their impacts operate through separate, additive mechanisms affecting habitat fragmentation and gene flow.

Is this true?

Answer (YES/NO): NO